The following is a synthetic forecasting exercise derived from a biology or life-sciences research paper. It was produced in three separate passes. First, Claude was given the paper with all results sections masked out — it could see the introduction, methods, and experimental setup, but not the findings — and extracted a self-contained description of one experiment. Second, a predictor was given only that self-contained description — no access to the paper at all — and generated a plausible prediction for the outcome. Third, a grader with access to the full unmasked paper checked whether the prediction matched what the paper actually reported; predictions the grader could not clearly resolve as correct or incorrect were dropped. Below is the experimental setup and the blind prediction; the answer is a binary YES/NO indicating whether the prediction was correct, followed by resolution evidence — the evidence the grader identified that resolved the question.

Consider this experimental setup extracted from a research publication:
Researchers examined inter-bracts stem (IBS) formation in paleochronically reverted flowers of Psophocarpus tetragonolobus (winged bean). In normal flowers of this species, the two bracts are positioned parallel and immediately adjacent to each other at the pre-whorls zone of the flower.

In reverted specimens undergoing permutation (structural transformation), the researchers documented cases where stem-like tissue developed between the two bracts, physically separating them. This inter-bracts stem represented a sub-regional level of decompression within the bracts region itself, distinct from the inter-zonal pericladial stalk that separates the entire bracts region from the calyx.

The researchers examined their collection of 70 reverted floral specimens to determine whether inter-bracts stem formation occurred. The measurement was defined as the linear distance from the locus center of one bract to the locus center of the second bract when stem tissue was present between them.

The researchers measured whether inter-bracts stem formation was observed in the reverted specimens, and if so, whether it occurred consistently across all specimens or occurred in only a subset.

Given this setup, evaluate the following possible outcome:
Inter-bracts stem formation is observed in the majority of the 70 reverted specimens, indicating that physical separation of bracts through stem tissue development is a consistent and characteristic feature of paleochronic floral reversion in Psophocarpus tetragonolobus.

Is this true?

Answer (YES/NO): NO